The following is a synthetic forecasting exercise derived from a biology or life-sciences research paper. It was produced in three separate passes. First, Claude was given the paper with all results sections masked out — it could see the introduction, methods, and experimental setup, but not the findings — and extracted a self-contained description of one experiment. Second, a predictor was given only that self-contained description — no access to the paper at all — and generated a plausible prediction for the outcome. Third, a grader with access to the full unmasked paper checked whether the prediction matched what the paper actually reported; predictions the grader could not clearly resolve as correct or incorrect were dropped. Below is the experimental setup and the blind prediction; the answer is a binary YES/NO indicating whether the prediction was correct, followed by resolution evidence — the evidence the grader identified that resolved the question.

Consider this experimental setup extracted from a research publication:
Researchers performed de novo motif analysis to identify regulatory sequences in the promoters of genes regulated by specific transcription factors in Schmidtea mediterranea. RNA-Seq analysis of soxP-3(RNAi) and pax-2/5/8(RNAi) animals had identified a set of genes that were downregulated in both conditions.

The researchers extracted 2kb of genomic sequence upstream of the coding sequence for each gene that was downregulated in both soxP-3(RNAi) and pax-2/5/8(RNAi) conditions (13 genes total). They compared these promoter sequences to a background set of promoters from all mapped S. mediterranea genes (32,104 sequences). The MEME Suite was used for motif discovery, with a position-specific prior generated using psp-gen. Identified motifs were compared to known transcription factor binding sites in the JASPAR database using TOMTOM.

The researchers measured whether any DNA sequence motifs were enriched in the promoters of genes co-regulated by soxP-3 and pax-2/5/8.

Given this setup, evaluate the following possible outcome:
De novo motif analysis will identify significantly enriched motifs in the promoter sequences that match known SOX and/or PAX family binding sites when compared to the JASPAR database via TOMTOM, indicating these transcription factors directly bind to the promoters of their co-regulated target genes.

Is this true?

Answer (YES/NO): YES